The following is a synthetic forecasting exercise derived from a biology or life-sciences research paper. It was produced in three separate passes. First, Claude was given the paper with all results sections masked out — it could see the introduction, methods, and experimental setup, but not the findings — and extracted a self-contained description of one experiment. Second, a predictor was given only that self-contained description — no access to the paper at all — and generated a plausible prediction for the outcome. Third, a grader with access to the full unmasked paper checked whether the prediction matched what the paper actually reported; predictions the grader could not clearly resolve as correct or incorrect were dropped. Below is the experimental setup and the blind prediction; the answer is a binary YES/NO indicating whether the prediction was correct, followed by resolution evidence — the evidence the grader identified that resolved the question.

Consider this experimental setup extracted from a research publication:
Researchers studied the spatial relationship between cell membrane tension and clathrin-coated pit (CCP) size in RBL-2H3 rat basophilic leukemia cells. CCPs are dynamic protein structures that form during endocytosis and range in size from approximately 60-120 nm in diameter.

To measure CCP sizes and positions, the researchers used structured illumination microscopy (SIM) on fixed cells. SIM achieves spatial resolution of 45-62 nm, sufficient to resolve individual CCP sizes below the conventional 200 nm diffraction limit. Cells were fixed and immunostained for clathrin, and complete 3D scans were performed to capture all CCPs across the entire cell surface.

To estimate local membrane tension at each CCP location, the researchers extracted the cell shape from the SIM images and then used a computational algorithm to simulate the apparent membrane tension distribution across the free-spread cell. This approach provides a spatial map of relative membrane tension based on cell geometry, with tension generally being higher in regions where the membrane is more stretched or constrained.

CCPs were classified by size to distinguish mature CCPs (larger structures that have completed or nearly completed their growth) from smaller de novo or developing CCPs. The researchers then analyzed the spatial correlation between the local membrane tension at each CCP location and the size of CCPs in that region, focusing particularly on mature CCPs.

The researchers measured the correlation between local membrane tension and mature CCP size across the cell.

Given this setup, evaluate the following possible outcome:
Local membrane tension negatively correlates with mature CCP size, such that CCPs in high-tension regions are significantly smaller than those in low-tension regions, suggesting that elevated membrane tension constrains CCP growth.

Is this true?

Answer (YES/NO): NO